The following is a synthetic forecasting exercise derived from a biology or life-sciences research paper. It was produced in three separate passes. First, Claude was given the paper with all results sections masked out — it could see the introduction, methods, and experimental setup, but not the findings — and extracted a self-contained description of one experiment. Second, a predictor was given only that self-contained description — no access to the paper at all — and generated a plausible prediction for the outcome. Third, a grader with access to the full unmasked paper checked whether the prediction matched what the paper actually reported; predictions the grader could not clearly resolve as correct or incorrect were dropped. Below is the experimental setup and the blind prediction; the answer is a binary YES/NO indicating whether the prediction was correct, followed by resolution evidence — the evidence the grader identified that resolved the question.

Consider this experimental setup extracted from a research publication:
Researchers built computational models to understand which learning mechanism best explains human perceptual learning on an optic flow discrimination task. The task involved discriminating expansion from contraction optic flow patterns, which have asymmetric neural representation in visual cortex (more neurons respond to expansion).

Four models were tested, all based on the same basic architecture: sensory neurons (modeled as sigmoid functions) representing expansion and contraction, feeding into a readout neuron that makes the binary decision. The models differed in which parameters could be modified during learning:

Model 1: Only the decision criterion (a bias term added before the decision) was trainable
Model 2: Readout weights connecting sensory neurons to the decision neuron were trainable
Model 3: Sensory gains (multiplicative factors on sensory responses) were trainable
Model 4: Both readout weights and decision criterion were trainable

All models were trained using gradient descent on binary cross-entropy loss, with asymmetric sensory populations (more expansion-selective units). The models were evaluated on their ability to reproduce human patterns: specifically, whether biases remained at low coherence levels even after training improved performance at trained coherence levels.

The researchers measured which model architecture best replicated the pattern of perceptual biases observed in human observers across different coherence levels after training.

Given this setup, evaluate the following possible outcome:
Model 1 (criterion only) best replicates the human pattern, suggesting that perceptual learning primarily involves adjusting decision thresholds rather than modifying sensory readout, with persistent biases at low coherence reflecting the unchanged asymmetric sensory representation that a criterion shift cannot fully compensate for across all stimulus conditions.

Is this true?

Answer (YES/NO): YES